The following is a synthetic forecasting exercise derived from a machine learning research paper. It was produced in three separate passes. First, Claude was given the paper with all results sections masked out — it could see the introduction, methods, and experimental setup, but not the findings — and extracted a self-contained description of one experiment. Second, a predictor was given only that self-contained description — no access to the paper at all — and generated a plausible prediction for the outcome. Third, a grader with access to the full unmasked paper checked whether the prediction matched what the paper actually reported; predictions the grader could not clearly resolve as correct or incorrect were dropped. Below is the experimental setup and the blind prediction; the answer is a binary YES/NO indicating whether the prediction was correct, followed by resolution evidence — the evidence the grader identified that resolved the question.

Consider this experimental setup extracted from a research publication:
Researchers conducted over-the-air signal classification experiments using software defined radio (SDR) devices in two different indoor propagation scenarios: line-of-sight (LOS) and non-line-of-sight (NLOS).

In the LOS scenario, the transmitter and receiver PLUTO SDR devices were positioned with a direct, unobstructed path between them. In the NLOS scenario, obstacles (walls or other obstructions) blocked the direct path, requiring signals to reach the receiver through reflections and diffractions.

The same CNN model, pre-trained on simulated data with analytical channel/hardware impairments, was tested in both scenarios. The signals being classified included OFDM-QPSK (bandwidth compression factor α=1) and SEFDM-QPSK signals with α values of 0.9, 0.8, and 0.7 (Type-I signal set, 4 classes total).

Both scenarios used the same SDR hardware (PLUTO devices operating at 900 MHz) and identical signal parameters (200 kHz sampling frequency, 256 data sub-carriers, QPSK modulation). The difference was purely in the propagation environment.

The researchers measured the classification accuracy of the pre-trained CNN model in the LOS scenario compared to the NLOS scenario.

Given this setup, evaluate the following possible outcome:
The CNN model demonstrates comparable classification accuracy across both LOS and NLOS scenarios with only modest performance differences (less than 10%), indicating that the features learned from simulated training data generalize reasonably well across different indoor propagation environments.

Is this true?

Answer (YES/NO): YES